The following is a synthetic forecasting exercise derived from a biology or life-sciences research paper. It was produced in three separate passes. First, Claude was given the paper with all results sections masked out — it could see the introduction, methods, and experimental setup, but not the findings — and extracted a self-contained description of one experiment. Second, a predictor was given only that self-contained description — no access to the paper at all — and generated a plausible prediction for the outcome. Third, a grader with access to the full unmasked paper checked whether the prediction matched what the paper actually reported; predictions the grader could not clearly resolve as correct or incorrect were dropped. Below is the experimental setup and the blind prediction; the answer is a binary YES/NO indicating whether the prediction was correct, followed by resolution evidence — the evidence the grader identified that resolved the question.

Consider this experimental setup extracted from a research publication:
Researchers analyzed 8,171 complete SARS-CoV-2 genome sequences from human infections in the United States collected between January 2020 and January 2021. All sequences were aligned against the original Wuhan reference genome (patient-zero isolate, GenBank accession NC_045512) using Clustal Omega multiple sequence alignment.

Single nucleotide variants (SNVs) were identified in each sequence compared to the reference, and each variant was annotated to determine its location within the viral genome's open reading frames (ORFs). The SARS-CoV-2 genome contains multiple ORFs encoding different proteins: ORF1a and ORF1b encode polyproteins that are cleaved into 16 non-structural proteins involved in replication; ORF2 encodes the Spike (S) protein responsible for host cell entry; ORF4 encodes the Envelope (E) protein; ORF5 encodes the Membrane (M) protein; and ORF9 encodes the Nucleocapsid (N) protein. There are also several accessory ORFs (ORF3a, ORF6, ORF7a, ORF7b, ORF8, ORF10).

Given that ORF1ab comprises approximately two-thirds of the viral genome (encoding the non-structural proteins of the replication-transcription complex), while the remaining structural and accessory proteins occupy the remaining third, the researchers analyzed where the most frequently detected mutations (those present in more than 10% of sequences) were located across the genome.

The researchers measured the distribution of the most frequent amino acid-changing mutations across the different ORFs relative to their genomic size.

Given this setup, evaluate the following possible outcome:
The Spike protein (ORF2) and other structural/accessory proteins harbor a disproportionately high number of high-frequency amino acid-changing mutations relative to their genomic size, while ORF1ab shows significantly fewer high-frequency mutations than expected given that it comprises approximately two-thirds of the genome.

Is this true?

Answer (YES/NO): NO